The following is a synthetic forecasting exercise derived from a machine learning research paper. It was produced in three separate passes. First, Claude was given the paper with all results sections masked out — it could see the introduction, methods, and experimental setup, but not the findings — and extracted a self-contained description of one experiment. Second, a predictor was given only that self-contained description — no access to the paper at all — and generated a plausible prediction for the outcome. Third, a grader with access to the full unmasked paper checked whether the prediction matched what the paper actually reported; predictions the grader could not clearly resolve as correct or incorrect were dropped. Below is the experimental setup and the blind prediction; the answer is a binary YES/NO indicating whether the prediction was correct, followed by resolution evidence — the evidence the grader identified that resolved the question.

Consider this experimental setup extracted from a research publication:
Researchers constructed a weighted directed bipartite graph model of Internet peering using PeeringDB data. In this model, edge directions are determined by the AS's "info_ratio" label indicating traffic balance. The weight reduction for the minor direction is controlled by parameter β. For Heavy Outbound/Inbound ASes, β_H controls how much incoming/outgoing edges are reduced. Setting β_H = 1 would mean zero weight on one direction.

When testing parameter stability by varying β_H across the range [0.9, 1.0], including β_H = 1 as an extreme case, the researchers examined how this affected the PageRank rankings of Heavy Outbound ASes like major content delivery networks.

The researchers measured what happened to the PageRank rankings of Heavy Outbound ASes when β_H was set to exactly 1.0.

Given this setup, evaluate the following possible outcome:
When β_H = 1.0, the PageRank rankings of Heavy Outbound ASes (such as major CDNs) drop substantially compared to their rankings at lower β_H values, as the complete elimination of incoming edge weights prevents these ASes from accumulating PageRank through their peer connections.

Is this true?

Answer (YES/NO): YES